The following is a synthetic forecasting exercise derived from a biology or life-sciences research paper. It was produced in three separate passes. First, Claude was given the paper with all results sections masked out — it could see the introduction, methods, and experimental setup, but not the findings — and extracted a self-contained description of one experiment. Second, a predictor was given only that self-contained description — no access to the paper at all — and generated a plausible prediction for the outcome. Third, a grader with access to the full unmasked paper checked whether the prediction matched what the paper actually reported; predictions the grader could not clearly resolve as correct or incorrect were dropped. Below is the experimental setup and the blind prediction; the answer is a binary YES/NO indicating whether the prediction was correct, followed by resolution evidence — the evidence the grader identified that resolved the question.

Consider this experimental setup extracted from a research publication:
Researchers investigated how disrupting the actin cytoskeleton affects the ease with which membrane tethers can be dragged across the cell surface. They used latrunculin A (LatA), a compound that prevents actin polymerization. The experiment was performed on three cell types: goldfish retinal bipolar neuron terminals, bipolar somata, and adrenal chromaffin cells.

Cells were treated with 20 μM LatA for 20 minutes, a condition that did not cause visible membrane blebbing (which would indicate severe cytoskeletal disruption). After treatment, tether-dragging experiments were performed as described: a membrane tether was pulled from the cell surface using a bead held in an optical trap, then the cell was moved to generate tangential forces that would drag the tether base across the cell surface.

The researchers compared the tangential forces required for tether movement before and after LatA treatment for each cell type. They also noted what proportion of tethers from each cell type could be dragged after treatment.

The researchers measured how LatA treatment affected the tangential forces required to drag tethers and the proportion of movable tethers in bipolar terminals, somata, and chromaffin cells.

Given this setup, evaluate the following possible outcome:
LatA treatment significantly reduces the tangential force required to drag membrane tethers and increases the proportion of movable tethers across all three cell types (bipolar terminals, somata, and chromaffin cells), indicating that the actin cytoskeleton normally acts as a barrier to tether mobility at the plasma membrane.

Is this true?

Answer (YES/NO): YES